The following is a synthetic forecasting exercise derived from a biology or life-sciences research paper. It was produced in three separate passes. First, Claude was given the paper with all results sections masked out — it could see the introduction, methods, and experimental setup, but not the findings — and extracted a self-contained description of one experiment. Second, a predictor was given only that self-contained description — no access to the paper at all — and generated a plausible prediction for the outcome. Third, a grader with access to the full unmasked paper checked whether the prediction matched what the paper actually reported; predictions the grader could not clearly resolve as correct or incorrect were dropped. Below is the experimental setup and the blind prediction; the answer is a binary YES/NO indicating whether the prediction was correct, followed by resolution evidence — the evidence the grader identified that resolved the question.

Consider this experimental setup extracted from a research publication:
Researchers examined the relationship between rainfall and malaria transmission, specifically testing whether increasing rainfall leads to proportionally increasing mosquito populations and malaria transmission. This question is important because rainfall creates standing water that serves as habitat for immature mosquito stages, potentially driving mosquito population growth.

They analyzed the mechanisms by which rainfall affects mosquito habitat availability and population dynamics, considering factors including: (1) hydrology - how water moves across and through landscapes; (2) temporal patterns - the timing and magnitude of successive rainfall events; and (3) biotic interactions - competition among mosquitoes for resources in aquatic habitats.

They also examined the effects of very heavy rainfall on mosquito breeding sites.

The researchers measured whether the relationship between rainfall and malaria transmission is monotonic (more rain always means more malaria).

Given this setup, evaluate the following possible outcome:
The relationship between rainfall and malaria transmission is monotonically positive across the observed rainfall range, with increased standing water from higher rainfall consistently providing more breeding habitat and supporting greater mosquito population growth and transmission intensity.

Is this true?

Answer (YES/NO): NO